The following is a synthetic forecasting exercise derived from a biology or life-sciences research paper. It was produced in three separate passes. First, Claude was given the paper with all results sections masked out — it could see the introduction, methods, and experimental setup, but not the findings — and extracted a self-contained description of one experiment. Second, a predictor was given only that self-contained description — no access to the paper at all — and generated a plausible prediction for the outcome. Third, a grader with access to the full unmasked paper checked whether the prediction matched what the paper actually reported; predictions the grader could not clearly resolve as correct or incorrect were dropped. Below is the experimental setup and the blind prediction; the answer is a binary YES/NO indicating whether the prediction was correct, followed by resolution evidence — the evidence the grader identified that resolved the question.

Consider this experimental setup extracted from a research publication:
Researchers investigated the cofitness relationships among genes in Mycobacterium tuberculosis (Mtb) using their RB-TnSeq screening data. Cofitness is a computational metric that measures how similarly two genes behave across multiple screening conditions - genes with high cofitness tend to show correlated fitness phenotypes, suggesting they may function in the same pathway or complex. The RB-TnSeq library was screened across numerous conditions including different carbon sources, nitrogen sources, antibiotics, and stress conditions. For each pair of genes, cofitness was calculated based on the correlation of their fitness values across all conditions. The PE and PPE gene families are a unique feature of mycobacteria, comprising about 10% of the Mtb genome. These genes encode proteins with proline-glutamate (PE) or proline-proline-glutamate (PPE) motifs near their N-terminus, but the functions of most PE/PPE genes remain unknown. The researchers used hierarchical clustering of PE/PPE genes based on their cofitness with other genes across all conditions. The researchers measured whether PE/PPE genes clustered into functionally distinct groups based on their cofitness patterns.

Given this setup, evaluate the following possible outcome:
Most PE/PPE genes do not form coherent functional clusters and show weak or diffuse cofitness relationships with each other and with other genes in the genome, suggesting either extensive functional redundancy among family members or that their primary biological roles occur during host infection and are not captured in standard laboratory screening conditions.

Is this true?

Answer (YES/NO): YES